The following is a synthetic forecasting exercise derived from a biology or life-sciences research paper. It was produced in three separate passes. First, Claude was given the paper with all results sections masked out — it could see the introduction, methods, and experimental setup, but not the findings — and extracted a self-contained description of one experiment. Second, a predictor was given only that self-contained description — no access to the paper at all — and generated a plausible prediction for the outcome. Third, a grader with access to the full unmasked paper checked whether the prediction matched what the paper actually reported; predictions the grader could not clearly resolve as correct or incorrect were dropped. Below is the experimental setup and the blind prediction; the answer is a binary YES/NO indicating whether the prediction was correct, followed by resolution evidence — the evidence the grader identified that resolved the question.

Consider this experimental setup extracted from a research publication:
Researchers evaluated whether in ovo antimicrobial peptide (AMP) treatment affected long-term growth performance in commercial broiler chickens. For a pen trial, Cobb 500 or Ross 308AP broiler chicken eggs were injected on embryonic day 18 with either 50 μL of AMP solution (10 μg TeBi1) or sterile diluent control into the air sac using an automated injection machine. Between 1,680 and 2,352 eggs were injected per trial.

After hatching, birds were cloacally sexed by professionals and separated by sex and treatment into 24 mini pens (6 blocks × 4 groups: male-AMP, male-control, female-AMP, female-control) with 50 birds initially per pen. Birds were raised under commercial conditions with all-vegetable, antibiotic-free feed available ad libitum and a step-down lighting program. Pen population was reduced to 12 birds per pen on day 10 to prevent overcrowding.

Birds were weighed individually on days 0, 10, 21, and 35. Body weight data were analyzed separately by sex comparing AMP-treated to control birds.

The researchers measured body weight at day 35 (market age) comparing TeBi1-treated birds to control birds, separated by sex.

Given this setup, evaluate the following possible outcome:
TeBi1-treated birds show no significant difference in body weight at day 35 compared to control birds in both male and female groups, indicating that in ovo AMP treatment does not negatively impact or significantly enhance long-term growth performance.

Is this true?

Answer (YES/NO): YES